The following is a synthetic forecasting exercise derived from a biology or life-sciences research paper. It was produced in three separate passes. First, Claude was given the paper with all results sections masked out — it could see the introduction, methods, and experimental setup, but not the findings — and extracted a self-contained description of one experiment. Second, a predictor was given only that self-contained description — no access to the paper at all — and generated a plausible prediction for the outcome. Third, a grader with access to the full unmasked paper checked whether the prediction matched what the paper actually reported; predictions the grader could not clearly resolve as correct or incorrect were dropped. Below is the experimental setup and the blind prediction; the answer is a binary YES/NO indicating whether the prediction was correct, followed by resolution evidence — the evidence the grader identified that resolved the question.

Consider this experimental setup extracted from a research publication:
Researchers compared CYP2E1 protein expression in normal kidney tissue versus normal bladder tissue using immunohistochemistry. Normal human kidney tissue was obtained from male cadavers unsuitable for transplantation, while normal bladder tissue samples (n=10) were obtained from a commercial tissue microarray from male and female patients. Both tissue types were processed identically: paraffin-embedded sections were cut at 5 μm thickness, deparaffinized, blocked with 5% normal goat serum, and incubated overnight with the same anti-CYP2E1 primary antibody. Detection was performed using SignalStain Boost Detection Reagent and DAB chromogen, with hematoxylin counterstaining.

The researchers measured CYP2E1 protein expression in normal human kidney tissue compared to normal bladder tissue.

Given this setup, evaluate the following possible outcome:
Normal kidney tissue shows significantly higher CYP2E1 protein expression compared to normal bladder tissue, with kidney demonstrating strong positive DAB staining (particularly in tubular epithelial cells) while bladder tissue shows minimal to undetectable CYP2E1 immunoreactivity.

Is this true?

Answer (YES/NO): YES